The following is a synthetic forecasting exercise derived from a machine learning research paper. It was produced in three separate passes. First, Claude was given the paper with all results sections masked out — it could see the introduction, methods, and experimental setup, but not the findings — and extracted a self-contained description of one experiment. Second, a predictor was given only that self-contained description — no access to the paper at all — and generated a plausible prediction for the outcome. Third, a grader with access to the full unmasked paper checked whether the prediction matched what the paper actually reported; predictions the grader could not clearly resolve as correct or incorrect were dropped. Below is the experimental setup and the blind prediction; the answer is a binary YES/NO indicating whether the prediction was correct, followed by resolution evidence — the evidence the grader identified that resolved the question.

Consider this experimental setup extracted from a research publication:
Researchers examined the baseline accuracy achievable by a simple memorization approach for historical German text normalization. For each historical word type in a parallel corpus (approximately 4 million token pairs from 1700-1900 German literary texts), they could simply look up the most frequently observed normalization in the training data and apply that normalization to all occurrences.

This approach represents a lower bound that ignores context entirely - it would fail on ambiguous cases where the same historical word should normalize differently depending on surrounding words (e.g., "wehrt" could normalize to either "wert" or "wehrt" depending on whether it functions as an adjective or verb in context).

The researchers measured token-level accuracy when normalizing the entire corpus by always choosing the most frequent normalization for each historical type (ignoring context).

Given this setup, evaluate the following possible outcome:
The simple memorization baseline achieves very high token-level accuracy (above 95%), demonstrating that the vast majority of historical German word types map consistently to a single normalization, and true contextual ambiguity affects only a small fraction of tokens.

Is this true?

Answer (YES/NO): YES